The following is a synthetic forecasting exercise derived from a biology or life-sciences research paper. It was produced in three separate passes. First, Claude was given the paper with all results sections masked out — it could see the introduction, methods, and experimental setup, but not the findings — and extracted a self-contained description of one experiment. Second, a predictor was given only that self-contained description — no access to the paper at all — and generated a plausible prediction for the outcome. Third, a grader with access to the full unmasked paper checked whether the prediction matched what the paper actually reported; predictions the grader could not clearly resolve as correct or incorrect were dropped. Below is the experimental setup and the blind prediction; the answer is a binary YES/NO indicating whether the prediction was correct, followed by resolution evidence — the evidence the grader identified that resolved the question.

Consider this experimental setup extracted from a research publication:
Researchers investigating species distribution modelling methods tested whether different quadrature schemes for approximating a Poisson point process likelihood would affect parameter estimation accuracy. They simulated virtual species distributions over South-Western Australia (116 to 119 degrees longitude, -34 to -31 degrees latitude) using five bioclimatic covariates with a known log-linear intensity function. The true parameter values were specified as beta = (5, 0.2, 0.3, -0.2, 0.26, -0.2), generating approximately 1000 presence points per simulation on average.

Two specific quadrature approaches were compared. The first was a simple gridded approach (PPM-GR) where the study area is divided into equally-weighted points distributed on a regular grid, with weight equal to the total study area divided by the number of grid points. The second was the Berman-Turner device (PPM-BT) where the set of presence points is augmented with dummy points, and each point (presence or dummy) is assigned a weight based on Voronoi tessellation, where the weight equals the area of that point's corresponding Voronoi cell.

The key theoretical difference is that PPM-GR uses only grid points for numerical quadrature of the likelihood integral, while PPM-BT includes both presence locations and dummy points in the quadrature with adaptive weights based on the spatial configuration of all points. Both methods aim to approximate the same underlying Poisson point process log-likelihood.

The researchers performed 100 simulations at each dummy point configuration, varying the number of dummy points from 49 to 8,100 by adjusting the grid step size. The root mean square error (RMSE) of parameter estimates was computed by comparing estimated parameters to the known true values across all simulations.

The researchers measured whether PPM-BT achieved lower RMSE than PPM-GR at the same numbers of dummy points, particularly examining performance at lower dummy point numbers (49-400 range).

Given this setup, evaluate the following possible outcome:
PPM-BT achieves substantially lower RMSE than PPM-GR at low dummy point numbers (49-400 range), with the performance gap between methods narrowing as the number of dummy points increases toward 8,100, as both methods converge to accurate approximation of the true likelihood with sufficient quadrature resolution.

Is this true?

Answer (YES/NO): YES